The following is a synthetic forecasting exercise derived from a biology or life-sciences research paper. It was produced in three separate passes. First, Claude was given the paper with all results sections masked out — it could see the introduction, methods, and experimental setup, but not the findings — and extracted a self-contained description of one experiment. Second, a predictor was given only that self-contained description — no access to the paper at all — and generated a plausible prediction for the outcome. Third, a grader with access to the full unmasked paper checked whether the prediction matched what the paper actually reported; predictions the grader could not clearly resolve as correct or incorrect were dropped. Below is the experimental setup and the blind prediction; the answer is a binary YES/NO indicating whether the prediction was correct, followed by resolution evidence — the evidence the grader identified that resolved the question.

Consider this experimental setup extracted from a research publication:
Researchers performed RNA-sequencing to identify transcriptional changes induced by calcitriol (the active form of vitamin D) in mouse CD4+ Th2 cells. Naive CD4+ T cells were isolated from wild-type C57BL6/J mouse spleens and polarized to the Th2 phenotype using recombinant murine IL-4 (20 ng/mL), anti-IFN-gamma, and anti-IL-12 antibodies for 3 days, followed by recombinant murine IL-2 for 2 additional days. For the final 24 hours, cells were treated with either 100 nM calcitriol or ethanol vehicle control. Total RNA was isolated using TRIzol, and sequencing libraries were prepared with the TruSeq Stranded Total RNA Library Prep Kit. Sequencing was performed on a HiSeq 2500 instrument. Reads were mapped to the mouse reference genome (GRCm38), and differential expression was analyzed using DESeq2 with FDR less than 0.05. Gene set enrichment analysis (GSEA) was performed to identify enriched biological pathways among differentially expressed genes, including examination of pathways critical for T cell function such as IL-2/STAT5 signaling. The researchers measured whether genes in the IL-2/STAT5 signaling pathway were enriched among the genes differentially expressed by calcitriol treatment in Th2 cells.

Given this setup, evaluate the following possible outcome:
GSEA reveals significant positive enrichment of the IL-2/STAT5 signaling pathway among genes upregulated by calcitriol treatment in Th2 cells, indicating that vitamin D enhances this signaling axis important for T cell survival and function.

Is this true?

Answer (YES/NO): NO